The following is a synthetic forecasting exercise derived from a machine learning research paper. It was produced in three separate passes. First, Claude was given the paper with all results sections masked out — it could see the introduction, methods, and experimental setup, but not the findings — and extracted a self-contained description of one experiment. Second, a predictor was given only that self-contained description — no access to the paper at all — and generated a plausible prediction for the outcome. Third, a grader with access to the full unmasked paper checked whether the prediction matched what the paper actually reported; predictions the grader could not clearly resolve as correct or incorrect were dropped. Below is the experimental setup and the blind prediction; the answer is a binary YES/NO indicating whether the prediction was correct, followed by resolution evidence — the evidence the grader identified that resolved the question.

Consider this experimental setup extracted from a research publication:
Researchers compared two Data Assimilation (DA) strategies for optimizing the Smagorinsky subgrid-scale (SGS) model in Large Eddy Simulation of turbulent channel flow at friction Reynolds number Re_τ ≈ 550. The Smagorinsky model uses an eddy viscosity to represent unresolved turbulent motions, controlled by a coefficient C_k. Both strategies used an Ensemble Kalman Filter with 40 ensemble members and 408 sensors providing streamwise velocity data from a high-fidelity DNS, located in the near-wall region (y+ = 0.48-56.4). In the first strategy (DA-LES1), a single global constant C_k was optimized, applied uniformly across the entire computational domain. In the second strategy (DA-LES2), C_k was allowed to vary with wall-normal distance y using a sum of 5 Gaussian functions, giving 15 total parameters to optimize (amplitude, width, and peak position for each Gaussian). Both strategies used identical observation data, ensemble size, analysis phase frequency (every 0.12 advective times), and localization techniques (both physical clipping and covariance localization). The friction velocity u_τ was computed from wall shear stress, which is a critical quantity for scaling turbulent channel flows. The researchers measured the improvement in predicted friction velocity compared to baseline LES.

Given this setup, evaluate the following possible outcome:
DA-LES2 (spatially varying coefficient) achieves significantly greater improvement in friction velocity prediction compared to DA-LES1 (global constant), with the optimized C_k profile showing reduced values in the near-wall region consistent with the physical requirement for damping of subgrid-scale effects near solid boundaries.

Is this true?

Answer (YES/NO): NO